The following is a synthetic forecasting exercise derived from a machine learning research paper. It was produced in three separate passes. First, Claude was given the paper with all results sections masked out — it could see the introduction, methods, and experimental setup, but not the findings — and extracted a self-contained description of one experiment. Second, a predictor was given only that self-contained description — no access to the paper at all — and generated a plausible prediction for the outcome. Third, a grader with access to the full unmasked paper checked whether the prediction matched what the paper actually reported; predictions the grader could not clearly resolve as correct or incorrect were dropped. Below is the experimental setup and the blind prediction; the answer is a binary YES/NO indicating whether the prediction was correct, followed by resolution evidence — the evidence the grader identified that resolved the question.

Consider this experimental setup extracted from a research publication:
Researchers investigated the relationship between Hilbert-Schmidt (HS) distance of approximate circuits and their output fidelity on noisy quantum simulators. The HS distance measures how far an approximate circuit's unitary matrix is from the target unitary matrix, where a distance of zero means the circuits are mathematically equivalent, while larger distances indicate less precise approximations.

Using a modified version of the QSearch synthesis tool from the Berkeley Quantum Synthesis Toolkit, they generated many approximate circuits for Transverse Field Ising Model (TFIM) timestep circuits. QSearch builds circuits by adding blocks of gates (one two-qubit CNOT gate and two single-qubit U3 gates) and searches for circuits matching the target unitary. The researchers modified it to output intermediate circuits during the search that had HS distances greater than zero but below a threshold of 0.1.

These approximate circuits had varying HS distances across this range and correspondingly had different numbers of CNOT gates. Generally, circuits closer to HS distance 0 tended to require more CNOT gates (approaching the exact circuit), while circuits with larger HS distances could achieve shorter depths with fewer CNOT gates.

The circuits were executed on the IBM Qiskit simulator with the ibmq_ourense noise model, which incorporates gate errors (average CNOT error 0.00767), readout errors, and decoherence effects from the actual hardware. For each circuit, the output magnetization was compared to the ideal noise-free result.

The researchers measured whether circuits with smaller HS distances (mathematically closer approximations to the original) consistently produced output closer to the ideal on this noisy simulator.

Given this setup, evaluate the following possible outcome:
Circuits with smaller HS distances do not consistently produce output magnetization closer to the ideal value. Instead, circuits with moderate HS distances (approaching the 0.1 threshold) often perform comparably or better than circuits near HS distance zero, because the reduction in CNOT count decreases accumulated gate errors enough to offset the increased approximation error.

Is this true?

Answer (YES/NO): YES